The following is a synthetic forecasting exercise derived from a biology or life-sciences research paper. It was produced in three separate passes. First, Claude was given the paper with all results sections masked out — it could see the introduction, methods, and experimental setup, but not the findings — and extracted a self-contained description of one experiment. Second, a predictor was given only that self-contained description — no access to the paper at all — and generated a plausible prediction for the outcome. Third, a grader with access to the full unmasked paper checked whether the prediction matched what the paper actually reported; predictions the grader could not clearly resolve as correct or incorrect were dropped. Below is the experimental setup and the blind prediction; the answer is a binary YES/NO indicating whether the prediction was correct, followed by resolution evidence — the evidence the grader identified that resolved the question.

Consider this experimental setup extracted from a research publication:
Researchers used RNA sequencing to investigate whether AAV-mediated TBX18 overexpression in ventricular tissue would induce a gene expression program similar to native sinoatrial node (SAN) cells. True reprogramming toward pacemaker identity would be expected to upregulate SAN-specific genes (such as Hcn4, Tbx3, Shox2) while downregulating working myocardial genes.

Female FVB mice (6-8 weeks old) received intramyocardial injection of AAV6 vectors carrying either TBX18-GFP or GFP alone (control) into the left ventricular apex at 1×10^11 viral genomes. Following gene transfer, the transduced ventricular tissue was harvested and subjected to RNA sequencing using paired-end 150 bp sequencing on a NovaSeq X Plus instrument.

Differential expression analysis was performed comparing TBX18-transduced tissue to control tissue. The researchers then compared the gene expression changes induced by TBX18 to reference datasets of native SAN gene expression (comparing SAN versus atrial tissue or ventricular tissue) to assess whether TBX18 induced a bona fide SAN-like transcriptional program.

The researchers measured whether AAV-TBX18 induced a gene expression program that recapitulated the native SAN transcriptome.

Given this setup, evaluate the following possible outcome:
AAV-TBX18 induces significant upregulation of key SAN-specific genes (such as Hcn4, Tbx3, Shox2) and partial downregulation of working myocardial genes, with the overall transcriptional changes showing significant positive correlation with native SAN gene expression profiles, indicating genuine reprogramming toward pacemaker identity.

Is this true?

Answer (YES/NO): NO